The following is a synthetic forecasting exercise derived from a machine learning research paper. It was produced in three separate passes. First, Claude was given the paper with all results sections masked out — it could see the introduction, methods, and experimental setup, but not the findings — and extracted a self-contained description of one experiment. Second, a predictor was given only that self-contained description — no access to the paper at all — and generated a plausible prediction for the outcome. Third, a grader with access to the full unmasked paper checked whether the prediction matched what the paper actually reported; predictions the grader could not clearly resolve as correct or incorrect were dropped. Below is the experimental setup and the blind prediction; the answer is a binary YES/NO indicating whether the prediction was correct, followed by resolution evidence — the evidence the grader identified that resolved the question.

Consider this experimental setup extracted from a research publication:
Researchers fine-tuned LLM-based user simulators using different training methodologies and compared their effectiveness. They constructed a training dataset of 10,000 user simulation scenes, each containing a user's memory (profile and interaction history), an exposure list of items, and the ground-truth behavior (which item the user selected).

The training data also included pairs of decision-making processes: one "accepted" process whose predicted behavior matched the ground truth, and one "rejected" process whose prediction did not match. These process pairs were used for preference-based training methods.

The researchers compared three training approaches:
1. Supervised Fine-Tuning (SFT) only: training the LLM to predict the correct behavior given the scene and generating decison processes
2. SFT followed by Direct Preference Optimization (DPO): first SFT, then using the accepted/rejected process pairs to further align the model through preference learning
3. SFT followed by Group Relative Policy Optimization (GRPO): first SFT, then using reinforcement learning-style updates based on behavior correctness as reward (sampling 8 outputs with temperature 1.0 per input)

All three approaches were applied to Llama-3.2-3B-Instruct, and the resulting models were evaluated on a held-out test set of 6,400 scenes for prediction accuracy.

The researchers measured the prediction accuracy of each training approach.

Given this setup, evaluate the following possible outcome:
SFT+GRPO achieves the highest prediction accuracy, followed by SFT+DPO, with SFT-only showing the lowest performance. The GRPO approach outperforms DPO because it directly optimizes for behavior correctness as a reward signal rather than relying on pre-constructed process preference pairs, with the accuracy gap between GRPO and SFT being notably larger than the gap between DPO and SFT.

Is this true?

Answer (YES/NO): NO